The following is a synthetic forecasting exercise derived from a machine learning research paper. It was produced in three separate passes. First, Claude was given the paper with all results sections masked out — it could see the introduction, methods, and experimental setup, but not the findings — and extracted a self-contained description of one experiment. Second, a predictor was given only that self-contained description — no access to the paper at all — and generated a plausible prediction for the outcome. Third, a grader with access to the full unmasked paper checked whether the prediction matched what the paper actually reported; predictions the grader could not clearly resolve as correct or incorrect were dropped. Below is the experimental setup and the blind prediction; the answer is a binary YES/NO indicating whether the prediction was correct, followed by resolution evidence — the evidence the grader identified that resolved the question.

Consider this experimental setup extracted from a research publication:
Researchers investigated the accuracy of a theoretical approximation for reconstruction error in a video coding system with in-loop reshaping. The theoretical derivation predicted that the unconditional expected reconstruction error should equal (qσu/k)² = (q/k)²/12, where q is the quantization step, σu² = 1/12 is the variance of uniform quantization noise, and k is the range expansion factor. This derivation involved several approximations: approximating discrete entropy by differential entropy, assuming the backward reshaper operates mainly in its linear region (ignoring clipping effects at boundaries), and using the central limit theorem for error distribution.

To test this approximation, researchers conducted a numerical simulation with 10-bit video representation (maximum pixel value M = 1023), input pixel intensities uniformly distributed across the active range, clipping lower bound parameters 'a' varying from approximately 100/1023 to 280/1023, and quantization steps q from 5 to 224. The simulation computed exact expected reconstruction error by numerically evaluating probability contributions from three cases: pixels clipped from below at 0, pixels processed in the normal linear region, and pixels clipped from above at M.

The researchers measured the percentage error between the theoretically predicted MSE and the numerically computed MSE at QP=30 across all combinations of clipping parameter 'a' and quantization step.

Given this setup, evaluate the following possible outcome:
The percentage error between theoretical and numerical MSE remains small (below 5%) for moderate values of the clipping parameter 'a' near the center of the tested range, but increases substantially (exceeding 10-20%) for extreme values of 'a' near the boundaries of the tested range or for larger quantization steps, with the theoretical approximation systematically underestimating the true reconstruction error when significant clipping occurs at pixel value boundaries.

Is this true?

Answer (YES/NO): NO